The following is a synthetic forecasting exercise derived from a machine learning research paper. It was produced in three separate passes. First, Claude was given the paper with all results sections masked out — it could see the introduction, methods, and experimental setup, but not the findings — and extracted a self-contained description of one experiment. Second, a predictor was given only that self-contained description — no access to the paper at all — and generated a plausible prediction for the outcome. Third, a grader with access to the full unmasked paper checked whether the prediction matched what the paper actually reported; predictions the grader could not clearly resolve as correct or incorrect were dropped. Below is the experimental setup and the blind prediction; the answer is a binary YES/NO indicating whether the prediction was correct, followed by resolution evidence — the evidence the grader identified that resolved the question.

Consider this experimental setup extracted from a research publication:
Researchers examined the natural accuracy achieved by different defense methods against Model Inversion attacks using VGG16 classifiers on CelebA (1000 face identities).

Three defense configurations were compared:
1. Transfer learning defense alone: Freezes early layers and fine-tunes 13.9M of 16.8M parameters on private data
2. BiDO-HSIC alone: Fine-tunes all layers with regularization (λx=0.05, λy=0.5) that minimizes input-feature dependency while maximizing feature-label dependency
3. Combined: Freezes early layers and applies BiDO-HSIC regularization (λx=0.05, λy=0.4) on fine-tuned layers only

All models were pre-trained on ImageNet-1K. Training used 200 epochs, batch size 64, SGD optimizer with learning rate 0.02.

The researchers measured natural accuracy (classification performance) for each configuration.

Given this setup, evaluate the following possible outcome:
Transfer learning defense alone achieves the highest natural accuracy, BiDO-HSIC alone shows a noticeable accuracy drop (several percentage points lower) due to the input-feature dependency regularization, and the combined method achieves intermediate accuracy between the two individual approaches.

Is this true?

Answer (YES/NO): NO